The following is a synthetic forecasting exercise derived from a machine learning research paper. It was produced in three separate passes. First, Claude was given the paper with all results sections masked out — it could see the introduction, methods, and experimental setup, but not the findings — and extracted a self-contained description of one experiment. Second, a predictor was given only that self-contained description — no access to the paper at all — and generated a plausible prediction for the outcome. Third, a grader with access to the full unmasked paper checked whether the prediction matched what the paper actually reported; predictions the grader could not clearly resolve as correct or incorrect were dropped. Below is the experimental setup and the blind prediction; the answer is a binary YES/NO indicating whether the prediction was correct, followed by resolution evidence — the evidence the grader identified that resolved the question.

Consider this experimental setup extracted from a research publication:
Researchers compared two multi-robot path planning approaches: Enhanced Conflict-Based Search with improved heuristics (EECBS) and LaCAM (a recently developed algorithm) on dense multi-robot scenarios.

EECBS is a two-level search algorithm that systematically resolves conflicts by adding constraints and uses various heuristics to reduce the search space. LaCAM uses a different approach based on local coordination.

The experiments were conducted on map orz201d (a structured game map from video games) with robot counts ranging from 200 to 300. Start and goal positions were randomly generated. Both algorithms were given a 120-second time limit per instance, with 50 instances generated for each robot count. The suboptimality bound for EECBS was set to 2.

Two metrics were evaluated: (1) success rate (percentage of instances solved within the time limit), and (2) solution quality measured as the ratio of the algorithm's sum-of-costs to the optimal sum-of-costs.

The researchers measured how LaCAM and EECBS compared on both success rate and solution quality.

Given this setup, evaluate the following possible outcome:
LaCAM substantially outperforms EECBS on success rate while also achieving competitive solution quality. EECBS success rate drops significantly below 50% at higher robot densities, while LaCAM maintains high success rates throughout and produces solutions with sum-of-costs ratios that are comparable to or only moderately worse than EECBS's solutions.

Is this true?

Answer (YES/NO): NO